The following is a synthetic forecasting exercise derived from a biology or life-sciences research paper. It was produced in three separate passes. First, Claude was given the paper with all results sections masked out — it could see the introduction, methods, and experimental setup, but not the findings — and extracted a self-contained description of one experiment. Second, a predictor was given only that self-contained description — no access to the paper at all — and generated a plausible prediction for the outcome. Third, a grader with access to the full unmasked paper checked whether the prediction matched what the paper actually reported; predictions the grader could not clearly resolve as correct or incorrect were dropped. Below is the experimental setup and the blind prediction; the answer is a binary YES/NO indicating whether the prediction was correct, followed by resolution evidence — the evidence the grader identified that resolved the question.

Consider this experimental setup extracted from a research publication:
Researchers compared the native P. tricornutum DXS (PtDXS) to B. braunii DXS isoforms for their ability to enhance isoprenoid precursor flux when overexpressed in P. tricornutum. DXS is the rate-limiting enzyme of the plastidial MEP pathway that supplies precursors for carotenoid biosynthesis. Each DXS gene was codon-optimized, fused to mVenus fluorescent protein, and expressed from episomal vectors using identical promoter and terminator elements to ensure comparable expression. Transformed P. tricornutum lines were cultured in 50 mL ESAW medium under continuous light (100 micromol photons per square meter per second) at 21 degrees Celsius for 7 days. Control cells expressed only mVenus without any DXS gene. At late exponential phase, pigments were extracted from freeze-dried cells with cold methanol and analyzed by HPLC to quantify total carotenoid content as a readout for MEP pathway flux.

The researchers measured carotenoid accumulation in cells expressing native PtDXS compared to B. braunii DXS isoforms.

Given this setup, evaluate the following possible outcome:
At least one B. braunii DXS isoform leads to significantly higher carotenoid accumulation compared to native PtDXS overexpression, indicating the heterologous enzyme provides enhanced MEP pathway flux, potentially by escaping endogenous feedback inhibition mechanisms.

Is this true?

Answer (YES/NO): NO